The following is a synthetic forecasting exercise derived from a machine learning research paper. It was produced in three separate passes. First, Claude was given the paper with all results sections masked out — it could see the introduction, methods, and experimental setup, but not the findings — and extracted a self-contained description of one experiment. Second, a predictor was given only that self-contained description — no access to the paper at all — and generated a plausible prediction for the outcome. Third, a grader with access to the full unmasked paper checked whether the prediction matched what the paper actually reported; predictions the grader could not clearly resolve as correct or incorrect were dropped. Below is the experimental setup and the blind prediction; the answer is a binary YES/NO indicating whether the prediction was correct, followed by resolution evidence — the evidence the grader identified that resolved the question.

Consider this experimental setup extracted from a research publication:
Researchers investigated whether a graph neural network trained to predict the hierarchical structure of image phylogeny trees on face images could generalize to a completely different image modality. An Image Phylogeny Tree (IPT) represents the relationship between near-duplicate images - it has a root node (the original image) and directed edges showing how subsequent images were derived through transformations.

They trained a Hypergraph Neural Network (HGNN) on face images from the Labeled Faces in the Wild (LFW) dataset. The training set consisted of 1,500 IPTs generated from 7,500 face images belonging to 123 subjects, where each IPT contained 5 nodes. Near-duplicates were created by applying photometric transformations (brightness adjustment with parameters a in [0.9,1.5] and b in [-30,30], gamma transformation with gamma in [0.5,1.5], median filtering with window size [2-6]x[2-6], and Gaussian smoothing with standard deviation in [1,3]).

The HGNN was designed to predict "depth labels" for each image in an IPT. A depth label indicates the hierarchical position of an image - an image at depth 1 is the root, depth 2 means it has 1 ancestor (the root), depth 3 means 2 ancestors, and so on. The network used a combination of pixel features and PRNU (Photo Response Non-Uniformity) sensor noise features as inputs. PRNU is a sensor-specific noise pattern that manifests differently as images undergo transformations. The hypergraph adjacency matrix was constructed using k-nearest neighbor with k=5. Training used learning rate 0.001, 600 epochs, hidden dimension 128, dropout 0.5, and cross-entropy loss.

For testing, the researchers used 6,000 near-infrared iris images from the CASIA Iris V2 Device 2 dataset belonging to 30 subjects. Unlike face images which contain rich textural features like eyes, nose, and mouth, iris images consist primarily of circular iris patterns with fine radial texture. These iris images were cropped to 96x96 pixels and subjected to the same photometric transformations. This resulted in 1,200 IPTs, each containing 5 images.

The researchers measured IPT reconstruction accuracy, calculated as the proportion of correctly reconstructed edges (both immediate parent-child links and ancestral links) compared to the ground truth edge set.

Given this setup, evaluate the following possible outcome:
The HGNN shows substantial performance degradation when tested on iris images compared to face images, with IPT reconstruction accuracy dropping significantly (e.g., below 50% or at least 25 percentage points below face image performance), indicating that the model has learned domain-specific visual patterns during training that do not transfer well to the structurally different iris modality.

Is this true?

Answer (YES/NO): NO